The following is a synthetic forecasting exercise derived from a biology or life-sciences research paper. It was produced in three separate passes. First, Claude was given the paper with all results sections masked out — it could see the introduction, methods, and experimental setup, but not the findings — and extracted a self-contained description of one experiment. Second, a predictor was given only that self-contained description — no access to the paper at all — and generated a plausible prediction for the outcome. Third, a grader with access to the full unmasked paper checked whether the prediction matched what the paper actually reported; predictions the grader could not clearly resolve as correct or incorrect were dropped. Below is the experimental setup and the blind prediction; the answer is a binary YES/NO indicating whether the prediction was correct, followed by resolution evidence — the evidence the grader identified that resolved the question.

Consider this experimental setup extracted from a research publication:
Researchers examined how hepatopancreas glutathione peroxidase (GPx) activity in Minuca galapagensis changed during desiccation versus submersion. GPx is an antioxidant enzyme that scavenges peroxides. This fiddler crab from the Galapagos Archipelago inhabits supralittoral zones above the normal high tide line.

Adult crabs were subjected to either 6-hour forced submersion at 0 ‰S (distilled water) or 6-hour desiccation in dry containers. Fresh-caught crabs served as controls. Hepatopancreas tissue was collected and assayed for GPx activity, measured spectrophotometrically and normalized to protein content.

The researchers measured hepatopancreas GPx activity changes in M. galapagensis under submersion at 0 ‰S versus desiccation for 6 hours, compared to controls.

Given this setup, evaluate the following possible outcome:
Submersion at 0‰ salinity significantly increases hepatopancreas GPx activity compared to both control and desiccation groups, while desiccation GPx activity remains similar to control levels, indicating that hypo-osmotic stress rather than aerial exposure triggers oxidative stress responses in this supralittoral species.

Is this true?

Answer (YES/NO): NO